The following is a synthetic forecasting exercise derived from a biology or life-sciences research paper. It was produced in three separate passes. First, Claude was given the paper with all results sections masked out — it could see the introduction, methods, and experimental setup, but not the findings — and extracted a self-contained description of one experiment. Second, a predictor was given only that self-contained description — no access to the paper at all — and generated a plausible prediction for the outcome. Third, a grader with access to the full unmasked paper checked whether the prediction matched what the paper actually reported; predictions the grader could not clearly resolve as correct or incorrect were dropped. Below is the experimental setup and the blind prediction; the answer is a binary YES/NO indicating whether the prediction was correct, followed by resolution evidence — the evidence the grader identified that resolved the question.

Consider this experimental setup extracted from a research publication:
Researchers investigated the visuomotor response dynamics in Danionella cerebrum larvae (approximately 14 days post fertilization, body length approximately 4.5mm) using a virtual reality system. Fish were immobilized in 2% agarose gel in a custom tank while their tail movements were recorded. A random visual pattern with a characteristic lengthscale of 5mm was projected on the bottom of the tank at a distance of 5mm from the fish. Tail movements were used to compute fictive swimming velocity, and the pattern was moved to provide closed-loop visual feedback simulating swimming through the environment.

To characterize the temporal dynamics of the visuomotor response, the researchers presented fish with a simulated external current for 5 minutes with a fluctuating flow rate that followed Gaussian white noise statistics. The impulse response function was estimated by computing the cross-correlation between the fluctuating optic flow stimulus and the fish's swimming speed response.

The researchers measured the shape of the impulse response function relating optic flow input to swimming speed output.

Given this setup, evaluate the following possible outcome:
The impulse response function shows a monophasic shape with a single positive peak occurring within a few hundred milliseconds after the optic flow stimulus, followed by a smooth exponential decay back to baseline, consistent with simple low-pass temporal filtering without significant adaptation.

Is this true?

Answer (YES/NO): NO